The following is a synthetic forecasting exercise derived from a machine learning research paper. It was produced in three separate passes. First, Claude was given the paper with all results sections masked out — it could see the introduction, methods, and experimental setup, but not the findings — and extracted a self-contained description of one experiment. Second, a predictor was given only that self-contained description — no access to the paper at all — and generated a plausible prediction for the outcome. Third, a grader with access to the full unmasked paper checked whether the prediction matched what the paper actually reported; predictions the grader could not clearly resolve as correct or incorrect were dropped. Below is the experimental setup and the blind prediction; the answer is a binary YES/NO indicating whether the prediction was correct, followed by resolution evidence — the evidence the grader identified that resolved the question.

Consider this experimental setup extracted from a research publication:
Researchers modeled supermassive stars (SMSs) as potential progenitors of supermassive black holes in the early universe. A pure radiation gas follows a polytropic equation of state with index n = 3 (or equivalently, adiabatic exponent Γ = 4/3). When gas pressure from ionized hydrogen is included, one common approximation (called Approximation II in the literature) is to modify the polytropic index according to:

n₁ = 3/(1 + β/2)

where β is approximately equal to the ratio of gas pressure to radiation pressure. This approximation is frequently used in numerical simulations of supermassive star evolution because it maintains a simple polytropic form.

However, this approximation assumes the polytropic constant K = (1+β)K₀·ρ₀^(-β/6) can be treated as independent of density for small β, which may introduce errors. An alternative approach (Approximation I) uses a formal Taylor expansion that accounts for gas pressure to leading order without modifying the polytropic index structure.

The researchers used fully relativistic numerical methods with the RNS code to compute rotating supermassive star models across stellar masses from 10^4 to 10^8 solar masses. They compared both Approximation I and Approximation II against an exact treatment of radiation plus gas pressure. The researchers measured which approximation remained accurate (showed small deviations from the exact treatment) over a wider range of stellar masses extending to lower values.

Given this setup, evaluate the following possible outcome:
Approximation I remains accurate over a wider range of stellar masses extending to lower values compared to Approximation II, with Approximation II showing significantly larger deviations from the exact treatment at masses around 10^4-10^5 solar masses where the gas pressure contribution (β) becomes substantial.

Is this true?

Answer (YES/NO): YES